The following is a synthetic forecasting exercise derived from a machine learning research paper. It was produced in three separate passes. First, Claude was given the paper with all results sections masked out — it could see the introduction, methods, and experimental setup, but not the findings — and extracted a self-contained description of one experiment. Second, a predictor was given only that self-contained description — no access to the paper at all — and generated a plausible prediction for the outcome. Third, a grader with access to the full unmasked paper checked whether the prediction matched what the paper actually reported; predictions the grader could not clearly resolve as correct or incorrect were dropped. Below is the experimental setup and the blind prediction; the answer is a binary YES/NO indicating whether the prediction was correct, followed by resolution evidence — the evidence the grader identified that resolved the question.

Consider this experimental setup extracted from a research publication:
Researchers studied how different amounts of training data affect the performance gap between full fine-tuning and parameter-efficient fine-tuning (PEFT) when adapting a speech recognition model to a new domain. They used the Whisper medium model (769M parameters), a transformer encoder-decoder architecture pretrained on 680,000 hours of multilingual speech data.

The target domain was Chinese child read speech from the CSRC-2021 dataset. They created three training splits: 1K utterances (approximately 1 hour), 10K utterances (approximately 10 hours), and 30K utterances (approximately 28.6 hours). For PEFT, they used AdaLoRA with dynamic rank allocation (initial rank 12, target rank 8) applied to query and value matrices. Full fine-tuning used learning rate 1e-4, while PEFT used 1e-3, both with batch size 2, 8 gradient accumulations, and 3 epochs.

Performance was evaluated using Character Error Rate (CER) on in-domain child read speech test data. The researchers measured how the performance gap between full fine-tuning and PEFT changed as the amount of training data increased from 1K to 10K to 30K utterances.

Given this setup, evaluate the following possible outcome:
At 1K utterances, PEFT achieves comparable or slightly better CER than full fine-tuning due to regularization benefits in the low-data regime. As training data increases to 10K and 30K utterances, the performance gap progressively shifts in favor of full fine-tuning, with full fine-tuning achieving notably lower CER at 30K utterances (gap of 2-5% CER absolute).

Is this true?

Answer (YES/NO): NO